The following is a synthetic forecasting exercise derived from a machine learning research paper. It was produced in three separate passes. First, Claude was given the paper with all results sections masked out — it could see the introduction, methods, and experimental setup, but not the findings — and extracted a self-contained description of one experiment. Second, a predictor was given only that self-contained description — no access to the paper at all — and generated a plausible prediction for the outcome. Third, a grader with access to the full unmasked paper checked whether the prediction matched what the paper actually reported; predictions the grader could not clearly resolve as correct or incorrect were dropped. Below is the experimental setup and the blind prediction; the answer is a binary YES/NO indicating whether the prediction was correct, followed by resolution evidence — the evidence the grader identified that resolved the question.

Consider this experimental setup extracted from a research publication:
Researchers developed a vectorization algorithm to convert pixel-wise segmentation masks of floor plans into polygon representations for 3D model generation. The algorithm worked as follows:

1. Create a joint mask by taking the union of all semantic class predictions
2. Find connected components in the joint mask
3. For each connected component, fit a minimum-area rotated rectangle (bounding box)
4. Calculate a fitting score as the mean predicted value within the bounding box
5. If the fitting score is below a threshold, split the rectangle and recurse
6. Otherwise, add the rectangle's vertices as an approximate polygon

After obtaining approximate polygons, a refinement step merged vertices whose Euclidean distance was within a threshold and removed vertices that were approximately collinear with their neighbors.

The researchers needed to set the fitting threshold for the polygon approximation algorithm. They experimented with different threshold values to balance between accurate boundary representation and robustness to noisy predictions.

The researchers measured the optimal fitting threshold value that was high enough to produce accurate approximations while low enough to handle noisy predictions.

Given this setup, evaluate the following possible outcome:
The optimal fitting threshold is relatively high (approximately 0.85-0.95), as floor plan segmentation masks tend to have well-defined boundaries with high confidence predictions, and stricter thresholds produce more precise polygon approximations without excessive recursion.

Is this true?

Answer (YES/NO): NO